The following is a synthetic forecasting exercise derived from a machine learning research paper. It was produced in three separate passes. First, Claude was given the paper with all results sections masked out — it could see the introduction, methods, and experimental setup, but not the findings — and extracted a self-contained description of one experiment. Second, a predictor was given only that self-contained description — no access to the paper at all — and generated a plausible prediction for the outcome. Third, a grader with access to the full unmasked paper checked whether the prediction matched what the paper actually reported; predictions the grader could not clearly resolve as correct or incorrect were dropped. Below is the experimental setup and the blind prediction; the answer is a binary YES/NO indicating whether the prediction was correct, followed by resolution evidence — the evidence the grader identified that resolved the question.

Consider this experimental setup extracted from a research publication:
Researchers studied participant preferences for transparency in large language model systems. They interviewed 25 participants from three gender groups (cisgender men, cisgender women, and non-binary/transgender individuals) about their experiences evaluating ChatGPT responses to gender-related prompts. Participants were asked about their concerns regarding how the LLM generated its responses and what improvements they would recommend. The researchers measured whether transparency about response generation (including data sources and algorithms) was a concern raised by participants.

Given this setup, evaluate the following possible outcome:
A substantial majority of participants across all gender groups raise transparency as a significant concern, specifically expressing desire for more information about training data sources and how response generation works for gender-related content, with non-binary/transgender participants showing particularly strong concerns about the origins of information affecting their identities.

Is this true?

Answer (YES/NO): NO